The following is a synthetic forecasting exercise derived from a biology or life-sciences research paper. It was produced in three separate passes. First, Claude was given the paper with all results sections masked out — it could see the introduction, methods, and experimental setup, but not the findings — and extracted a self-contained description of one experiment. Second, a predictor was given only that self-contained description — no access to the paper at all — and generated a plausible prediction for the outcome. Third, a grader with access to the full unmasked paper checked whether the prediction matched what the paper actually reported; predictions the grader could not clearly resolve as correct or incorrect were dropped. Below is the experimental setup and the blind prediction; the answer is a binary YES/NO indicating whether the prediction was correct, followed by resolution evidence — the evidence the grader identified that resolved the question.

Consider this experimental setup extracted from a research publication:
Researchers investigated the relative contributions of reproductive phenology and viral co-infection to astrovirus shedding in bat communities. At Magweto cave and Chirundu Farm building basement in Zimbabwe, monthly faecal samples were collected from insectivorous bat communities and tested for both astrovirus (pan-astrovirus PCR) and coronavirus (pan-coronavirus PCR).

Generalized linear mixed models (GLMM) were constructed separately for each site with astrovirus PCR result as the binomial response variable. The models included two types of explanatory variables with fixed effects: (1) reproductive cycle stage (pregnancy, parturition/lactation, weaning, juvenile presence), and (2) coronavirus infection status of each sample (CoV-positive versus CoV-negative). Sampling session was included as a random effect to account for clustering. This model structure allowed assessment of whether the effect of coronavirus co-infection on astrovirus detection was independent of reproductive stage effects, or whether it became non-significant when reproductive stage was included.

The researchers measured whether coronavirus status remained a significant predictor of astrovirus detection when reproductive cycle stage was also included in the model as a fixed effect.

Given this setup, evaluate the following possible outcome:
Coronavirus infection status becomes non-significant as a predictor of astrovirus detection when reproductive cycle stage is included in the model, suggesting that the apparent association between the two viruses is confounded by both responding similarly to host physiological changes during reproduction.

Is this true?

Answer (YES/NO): YES